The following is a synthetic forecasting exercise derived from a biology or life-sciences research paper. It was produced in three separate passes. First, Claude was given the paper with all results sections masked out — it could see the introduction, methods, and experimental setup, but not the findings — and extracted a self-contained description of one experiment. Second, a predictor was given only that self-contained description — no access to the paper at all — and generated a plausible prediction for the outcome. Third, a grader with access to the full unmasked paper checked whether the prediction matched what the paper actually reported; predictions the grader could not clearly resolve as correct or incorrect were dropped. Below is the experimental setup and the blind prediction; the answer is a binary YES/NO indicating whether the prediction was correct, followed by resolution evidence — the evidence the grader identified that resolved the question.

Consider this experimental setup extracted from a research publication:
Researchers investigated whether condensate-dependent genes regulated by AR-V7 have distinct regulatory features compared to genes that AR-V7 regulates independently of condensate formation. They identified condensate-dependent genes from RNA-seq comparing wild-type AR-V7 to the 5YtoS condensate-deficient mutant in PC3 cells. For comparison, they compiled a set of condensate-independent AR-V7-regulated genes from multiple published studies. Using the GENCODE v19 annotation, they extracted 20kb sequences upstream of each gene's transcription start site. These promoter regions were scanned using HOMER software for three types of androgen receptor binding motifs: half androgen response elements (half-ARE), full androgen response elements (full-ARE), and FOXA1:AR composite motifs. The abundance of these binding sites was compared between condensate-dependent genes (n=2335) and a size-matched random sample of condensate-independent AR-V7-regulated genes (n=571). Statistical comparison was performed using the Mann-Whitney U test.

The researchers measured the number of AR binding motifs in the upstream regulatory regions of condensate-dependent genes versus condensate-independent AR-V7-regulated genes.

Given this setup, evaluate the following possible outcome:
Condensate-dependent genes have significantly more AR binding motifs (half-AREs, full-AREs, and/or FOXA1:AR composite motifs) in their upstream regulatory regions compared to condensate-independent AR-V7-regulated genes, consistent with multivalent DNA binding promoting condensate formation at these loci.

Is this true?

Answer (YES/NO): YES